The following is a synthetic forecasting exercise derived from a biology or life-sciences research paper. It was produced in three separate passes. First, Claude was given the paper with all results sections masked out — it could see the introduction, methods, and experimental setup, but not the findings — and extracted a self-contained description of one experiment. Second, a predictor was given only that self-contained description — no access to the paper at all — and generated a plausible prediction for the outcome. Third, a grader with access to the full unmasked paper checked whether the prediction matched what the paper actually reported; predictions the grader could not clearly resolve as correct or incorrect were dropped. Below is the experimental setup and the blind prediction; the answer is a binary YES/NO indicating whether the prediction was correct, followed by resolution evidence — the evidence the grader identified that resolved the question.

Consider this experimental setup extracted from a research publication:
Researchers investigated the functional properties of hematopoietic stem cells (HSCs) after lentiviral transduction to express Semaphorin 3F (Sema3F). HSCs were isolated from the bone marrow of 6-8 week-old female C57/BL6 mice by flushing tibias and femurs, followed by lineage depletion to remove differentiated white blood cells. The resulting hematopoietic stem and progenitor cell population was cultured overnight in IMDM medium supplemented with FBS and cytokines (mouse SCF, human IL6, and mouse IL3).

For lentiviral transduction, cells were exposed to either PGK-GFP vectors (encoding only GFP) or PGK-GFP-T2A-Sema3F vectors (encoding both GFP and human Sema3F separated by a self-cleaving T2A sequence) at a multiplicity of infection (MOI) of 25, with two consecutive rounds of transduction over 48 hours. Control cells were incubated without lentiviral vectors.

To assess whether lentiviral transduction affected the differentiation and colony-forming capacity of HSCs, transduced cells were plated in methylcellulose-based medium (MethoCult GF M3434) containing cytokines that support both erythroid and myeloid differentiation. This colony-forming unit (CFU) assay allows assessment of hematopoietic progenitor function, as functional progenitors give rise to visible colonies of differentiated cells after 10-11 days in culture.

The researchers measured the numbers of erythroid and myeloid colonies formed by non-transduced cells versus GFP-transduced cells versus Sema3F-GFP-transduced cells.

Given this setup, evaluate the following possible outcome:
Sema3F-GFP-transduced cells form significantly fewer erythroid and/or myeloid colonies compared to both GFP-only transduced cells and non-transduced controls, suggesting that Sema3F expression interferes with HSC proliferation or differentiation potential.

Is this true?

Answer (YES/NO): NO